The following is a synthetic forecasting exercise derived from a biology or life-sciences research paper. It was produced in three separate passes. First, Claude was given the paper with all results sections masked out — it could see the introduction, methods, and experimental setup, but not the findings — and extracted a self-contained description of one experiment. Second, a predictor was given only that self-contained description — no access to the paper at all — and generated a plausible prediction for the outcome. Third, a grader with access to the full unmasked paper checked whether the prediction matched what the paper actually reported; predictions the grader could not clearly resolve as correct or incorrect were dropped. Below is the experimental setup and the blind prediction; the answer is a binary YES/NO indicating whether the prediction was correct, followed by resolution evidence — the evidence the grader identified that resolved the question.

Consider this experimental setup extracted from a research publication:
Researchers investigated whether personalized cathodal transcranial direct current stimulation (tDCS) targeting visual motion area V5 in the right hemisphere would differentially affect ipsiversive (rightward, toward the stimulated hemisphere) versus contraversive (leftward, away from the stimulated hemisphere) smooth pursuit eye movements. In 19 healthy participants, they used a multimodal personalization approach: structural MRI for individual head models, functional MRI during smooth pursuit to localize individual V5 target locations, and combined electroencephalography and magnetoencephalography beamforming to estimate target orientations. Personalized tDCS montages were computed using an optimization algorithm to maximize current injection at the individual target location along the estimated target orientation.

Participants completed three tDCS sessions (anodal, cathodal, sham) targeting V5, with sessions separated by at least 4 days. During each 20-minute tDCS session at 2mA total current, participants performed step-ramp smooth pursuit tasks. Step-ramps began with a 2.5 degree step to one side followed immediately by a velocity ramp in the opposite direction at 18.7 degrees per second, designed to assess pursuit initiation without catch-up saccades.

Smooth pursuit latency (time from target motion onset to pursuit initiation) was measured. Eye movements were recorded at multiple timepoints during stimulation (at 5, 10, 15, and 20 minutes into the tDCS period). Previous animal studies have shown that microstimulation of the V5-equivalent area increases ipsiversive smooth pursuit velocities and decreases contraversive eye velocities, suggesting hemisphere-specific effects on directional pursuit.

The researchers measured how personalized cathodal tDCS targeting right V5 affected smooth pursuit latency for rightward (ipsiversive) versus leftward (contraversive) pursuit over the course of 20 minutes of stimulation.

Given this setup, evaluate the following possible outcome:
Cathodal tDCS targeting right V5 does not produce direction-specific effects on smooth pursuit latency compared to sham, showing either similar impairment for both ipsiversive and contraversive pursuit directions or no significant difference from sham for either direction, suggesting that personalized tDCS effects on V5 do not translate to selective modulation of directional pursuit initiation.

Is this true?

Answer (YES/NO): NO